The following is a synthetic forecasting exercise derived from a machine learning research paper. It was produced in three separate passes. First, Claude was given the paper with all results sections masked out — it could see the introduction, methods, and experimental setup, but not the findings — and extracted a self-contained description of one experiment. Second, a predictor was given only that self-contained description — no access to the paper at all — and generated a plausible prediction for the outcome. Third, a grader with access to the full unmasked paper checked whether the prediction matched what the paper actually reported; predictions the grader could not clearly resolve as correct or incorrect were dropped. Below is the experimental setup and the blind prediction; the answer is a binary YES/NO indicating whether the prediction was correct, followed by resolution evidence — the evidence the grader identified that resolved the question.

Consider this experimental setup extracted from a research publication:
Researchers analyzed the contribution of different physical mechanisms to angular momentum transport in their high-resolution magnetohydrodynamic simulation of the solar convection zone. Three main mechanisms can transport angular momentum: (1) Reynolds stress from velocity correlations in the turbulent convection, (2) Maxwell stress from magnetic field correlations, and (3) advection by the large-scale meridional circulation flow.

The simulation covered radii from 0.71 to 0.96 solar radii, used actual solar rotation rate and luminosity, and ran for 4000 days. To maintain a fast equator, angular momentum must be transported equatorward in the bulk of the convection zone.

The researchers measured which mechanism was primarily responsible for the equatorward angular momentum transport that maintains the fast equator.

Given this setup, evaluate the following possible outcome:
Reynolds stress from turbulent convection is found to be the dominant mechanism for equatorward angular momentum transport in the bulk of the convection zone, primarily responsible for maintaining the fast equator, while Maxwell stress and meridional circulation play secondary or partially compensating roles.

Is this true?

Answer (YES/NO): NO